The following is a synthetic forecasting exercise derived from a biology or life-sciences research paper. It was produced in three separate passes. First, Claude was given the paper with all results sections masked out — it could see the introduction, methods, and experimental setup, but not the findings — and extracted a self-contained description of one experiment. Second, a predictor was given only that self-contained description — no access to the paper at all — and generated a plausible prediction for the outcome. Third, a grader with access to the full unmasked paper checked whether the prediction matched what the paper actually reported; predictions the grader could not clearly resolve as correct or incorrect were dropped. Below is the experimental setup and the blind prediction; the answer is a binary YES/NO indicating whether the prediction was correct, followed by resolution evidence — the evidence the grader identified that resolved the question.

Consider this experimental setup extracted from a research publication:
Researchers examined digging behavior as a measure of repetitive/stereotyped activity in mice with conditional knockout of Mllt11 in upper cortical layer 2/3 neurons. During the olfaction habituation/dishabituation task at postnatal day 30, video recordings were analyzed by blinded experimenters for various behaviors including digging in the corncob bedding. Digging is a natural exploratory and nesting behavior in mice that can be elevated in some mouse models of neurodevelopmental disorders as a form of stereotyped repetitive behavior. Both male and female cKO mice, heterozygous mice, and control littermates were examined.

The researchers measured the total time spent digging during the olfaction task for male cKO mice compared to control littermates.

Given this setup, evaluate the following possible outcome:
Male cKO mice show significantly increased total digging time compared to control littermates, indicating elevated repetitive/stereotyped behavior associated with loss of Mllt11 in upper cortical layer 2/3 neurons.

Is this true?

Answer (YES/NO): NO